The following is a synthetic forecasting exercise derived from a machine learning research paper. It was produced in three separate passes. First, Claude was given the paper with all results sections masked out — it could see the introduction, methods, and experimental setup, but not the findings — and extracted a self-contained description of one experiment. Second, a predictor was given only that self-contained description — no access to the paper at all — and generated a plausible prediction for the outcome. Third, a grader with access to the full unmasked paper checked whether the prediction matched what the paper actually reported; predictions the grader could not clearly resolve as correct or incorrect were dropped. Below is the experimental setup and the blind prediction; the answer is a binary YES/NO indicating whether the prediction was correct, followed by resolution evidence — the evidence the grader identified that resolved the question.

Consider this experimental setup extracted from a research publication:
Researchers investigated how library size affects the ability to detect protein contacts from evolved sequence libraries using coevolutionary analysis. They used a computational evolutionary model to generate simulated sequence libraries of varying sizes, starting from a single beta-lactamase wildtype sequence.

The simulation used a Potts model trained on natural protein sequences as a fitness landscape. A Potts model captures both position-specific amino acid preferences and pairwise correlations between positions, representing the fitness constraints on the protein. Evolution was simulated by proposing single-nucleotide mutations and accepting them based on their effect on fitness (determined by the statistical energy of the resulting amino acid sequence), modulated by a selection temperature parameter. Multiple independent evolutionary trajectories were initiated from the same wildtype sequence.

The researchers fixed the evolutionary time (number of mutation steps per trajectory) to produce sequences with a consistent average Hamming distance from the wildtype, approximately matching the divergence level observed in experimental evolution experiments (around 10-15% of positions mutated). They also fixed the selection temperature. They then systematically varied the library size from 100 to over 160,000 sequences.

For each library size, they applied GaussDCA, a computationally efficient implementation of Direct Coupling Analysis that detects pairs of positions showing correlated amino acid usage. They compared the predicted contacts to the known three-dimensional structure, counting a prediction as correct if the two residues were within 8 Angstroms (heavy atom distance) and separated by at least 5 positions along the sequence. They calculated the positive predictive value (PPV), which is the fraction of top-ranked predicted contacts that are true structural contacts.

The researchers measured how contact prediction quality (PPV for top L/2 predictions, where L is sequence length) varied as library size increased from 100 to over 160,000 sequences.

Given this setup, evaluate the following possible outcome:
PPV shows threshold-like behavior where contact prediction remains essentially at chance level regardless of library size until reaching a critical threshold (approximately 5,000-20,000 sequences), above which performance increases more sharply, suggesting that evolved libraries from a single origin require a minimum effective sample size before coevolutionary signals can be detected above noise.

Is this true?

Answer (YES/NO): NO